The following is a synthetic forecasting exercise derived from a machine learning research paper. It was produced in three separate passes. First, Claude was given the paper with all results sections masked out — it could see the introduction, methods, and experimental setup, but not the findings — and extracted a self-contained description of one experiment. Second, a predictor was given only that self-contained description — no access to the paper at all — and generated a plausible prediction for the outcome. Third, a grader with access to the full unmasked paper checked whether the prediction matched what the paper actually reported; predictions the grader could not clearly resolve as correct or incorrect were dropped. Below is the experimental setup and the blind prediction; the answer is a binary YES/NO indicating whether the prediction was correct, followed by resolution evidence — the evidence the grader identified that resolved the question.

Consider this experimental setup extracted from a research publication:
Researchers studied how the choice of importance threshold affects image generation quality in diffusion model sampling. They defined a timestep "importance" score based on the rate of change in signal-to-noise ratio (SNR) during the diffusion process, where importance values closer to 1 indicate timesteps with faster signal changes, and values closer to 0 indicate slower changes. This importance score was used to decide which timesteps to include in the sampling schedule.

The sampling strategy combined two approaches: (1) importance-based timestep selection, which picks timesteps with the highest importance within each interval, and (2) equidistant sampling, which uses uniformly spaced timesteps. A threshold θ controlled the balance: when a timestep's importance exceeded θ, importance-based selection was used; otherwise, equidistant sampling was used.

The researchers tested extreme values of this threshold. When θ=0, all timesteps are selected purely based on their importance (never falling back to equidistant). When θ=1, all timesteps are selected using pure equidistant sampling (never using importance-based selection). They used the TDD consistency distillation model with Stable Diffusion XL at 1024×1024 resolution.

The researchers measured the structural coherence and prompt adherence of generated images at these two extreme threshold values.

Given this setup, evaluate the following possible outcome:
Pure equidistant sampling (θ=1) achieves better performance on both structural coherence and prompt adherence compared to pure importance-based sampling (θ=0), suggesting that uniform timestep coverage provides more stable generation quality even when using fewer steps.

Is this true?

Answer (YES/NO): NO